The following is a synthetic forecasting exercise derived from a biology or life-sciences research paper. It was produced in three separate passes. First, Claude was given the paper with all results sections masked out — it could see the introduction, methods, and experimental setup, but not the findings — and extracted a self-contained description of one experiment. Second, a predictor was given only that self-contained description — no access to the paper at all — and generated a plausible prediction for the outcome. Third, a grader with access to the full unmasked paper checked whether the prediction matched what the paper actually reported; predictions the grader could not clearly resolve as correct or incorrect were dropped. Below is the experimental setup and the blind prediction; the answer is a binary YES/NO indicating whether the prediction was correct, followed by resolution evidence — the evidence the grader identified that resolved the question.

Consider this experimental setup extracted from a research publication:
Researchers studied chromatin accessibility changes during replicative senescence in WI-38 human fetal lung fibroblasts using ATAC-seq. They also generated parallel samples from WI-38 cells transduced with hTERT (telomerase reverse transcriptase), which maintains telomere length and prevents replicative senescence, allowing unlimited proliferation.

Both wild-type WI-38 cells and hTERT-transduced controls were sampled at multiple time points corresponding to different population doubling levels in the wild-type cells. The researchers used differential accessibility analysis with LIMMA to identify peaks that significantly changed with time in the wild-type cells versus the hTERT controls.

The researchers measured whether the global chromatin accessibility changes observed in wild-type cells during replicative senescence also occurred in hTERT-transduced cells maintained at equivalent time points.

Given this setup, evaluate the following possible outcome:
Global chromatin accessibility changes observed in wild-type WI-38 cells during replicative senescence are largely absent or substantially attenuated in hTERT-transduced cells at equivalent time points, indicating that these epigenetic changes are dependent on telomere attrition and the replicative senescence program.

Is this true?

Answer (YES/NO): YES